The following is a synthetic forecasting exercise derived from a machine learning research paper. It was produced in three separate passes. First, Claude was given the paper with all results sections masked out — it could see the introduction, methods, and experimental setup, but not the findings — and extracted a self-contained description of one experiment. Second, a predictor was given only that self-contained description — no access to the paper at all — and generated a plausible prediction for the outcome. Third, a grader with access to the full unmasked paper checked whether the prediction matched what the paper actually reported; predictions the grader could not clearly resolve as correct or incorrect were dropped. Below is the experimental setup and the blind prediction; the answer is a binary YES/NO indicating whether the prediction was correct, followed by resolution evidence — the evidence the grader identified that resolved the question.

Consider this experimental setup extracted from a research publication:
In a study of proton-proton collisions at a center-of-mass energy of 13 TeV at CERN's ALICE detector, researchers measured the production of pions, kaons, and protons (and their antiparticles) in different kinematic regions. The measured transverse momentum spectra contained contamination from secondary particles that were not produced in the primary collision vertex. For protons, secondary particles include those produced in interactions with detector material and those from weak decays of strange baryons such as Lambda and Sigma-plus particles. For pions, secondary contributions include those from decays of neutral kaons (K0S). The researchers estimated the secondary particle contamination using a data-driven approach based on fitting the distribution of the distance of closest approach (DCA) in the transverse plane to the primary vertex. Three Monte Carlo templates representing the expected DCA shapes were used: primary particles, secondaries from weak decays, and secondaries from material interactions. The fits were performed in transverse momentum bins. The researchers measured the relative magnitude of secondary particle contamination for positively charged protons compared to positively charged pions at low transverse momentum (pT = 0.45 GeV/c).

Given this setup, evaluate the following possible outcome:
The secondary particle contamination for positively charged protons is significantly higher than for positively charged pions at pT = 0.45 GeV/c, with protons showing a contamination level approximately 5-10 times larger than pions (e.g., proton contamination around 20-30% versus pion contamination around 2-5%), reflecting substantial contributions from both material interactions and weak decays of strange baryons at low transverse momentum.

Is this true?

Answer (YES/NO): YES